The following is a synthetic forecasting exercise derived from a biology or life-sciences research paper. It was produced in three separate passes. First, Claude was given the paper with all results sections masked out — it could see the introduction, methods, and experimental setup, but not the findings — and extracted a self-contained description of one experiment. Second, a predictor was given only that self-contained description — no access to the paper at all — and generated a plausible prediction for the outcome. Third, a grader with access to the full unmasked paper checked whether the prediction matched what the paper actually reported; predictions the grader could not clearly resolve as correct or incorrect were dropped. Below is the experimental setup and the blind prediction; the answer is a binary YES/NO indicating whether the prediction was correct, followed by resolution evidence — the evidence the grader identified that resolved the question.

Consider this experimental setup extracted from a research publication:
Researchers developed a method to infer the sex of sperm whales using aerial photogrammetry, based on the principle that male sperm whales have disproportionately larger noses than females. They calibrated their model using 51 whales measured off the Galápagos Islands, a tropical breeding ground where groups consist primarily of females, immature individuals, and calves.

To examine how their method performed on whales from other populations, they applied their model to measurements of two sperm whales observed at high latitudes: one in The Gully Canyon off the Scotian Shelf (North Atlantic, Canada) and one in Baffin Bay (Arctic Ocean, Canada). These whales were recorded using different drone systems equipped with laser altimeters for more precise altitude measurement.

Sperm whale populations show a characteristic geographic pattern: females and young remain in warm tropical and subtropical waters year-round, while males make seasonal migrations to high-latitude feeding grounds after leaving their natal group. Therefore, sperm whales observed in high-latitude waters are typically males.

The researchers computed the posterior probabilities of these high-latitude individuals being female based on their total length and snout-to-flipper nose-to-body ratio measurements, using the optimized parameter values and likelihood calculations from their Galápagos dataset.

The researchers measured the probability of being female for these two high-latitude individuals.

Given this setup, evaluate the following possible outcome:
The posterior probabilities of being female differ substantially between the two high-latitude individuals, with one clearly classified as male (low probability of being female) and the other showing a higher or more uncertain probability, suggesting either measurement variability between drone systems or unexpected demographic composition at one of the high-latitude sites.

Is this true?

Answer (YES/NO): NO